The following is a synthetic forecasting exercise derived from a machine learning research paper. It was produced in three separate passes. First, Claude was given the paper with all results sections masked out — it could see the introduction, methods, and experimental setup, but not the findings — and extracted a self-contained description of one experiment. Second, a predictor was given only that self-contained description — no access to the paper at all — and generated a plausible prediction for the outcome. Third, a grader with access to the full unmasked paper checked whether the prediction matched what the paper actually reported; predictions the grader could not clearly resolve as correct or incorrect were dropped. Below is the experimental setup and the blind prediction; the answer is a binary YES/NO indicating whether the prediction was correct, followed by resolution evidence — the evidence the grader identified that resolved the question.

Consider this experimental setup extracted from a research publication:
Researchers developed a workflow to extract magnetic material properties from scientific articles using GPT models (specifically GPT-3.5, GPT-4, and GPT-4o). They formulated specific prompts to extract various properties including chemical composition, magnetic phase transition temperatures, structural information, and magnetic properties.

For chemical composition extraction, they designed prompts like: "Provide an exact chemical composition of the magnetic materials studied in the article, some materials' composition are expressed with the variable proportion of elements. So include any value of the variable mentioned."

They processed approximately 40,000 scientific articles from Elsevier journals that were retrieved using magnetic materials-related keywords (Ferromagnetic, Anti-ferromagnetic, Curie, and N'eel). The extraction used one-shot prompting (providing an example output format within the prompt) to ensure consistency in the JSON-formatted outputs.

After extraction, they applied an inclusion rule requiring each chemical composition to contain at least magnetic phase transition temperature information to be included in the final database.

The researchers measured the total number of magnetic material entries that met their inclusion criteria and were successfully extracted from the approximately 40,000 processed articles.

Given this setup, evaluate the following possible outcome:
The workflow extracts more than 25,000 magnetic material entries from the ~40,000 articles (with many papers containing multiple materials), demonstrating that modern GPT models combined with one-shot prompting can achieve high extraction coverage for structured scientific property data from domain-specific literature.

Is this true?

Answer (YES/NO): YES